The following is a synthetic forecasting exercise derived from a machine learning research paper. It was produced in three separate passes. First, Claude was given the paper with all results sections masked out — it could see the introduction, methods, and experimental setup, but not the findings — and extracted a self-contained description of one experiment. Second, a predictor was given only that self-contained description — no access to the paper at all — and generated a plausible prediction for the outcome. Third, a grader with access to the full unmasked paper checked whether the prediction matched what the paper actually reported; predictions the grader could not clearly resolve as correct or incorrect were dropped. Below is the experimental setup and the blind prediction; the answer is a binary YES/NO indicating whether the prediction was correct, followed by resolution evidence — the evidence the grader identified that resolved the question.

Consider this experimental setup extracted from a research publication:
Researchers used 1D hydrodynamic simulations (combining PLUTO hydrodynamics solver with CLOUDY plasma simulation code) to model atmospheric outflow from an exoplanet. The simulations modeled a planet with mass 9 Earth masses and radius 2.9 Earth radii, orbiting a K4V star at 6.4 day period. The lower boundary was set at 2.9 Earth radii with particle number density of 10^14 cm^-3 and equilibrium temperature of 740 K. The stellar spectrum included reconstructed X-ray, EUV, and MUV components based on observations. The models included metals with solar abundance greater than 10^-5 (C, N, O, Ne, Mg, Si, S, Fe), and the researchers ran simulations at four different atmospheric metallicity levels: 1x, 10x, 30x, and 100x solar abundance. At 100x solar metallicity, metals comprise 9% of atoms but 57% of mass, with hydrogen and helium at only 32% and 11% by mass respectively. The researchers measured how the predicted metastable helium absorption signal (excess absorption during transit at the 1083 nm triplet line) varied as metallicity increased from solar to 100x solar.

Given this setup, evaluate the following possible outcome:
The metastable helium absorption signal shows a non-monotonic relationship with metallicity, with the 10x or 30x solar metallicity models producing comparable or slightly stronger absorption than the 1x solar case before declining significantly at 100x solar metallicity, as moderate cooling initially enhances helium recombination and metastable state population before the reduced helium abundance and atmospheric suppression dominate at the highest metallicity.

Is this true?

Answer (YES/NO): YES